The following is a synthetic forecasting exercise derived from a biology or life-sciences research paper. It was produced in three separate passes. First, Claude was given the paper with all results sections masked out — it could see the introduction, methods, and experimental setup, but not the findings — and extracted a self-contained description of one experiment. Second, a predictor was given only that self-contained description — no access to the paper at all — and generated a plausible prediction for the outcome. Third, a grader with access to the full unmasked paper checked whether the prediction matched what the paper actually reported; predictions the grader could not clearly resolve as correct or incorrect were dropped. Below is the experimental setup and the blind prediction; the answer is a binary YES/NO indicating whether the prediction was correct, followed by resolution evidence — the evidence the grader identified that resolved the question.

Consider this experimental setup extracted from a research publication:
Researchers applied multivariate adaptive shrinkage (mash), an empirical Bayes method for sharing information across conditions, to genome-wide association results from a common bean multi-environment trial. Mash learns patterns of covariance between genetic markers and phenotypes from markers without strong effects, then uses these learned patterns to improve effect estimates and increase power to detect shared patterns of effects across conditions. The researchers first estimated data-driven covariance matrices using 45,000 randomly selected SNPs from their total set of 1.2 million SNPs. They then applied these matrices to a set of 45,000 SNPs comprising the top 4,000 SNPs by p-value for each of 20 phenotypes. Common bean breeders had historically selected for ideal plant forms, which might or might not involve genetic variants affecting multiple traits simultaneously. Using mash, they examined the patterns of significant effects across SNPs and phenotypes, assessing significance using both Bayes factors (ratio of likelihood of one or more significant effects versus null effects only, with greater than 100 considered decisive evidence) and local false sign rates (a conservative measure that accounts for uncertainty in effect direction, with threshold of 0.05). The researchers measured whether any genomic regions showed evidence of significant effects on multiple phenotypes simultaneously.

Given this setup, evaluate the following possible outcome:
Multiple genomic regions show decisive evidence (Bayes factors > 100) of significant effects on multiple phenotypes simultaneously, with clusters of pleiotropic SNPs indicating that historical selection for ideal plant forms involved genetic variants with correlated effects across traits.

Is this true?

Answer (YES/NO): YES